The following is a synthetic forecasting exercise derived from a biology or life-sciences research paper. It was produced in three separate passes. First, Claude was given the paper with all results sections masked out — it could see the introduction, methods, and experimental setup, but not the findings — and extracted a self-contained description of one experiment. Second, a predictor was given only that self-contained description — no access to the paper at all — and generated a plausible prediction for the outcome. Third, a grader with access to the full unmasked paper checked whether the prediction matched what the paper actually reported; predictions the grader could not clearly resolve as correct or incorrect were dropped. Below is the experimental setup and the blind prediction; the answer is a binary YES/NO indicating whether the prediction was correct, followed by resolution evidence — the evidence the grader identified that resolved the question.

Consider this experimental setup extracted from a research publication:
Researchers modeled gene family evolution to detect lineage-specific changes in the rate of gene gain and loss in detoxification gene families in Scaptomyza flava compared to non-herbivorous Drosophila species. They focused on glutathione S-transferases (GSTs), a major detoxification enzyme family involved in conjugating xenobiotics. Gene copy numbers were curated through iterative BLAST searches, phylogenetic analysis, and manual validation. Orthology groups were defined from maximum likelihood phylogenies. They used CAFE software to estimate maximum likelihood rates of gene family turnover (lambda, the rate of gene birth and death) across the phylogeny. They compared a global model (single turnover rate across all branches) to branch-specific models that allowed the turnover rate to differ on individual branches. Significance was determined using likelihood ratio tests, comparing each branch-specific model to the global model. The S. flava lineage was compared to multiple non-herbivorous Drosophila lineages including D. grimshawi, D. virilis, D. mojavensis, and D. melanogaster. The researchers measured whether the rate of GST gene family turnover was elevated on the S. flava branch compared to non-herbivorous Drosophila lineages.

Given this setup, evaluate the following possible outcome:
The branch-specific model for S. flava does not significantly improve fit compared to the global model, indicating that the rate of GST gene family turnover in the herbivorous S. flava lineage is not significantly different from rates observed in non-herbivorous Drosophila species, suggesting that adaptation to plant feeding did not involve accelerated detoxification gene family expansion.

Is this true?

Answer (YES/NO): NO